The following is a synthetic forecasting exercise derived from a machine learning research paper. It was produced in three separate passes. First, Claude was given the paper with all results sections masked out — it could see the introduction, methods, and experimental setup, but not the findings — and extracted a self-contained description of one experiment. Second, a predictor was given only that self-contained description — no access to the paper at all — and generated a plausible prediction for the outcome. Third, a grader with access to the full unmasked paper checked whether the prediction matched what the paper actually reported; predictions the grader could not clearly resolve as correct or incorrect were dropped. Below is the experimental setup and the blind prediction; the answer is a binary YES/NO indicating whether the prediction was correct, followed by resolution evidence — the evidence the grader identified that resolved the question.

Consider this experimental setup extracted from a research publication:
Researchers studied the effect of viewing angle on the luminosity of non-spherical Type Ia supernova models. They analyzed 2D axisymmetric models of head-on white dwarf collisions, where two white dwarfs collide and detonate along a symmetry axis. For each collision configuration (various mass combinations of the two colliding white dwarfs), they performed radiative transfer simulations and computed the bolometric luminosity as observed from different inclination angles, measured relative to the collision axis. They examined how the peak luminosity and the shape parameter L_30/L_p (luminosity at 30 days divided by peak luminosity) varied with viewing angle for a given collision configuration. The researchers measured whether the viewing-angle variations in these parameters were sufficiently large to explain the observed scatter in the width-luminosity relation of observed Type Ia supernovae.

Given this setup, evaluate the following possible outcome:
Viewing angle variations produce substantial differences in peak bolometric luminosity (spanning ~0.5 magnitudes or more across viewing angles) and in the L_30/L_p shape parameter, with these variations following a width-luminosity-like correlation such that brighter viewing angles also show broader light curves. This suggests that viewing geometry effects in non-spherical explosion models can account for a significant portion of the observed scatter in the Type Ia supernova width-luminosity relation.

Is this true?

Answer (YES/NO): NO